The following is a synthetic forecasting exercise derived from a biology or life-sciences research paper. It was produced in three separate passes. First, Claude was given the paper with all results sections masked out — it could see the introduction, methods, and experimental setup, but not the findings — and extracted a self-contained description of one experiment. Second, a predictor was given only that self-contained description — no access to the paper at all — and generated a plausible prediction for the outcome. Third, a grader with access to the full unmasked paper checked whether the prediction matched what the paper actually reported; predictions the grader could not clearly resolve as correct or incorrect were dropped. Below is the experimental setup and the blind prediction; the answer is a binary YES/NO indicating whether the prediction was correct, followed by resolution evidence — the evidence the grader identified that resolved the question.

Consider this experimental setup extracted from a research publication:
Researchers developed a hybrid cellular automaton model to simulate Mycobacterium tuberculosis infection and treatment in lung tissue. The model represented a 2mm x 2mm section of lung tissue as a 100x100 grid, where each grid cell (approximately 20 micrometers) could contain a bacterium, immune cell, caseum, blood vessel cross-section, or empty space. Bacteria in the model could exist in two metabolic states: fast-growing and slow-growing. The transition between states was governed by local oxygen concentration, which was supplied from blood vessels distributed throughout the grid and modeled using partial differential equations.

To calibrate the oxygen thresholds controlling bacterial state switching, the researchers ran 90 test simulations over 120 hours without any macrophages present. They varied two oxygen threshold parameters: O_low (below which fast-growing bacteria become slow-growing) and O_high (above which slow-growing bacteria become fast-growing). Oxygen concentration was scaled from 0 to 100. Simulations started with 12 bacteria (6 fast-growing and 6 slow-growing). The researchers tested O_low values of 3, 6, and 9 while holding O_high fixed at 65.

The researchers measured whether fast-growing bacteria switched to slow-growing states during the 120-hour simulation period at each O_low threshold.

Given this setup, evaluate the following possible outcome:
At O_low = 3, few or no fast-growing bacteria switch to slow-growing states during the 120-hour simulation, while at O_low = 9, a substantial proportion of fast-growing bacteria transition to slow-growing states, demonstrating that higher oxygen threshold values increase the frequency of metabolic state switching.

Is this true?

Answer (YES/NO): YES